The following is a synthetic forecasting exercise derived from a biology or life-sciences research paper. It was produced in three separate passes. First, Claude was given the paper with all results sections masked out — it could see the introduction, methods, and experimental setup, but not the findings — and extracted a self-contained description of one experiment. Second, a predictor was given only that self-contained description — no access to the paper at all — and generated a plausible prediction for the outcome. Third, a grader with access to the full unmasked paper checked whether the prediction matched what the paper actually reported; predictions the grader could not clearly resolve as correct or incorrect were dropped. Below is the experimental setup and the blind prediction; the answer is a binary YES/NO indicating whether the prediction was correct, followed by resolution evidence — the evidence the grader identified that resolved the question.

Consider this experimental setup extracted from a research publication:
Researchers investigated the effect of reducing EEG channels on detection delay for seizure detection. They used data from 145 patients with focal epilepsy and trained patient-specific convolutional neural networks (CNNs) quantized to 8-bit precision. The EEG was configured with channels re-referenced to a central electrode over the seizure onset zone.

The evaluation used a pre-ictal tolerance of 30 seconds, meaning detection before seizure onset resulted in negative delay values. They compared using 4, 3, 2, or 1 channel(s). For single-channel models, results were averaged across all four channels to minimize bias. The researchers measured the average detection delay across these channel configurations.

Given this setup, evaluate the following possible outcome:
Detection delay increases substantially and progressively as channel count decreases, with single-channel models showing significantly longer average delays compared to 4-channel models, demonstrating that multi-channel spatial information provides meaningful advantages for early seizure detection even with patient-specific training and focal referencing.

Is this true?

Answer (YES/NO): NO